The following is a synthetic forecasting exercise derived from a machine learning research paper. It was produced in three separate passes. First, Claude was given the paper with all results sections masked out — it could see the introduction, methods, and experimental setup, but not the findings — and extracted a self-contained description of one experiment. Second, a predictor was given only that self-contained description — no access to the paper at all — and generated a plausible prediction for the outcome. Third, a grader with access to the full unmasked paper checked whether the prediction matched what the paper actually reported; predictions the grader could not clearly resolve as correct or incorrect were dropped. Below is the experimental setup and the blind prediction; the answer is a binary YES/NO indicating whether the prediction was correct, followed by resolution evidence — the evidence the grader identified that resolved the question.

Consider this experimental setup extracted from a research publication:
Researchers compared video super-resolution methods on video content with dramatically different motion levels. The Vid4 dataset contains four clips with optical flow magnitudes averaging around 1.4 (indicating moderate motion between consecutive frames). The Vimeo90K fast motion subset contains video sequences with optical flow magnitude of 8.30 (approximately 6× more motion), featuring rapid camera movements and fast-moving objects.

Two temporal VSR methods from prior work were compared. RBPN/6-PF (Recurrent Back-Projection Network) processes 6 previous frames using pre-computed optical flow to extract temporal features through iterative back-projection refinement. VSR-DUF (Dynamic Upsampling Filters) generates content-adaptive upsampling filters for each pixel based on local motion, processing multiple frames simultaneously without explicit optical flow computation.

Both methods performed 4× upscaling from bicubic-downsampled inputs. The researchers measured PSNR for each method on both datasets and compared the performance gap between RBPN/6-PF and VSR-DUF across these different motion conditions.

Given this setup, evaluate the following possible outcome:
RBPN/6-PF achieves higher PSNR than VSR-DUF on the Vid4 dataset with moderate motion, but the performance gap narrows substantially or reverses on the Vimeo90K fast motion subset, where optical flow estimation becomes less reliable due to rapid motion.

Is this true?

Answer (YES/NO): NO